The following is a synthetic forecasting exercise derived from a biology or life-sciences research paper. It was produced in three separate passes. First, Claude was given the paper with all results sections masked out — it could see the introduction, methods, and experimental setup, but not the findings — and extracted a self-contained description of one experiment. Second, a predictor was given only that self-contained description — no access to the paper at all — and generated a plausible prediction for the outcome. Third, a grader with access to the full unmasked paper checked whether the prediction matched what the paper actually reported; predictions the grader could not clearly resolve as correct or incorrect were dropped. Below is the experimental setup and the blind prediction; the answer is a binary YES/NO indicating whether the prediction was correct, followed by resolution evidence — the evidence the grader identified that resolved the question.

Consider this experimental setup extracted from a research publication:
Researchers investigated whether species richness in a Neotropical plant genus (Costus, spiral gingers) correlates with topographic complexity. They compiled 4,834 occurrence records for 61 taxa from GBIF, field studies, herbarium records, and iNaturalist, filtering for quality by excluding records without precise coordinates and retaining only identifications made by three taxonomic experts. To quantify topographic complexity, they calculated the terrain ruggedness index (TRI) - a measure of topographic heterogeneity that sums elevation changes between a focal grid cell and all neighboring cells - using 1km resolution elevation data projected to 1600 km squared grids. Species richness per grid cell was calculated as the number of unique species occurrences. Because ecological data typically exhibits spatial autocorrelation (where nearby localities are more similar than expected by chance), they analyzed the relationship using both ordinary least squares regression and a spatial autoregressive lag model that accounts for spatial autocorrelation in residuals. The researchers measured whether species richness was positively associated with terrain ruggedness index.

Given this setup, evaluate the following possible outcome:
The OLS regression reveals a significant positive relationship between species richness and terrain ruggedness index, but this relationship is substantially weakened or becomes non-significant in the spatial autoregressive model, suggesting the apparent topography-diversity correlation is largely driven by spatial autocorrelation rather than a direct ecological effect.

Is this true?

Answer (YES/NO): NO